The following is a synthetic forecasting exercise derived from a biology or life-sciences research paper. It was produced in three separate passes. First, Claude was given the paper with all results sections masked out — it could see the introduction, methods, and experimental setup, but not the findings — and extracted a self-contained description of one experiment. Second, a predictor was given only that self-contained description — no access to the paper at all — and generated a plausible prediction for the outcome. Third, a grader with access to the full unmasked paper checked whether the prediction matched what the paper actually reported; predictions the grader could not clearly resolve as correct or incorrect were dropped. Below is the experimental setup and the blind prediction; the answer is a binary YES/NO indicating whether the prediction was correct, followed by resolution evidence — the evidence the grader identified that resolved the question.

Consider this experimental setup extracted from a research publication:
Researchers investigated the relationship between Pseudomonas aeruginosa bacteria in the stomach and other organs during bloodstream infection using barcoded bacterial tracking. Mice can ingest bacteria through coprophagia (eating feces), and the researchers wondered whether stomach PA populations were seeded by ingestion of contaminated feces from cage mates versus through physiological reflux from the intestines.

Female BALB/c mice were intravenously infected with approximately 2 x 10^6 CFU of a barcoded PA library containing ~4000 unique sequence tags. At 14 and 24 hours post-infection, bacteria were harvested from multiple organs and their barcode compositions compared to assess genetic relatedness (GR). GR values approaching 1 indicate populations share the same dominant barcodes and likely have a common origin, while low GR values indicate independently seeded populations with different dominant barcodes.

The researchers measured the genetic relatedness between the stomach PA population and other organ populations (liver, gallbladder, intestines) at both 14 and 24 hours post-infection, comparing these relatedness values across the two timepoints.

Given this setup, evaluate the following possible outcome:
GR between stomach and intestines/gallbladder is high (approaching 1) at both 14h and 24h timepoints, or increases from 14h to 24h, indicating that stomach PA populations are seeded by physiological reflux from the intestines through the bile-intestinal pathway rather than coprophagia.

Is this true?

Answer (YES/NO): NO